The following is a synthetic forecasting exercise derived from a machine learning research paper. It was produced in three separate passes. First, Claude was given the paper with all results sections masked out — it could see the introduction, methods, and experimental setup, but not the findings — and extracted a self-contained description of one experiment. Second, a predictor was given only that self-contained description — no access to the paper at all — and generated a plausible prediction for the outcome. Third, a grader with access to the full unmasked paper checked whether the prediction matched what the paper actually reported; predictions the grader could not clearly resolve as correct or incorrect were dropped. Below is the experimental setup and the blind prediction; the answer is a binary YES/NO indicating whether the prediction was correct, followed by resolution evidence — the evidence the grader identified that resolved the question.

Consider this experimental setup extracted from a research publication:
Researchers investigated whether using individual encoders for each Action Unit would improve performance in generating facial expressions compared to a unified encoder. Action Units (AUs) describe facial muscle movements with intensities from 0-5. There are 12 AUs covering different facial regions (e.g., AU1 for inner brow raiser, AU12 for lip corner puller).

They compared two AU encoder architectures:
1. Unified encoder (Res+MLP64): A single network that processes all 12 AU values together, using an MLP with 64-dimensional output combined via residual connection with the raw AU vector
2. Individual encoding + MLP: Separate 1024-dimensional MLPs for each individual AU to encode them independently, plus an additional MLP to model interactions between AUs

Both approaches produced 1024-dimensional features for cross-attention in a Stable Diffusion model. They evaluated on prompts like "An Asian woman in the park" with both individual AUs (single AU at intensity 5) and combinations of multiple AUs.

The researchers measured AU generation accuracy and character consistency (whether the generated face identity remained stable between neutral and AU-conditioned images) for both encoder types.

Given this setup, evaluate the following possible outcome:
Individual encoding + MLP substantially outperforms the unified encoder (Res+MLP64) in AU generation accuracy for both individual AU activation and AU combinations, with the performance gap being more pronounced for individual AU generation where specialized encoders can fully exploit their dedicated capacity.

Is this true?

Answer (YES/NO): NO